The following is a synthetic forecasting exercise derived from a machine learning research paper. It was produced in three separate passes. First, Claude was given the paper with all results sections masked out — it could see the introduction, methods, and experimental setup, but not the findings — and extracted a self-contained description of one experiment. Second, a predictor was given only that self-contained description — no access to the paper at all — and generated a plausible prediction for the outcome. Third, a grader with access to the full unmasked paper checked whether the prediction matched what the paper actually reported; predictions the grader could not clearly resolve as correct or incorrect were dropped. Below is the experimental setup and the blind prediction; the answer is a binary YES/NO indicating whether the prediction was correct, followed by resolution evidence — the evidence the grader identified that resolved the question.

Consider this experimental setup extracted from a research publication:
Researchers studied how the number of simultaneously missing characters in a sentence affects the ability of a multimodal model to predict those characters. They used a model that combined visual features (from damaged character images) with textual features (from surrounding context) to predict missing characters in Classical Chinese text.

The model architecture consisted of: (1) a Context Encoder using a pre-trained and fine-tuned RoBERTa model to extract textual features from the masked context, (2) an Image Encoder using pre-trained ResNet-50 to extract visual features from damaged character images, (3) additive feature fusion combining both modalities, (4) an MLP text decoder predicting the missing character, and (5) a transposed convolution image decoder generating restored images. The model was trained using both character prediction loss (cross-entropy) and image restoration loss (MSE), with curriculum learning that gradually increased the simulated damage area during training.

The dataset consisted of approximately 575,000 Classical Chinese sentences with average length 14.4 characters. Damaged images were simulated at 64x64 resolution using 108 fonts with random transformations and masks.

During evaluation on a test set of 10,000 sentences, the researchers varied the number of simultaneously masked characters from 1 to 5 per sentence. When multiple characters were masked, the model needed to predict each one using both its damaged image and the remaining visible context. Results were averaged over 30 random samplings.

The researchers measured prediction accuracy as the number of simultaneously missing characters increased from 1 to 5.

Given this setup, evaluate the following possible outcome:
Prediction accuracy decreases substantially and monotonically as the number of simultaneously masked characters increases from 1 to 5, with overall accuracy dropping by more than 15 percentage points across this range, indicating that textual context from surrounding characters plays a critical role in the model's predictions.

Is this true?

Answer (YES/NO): NO